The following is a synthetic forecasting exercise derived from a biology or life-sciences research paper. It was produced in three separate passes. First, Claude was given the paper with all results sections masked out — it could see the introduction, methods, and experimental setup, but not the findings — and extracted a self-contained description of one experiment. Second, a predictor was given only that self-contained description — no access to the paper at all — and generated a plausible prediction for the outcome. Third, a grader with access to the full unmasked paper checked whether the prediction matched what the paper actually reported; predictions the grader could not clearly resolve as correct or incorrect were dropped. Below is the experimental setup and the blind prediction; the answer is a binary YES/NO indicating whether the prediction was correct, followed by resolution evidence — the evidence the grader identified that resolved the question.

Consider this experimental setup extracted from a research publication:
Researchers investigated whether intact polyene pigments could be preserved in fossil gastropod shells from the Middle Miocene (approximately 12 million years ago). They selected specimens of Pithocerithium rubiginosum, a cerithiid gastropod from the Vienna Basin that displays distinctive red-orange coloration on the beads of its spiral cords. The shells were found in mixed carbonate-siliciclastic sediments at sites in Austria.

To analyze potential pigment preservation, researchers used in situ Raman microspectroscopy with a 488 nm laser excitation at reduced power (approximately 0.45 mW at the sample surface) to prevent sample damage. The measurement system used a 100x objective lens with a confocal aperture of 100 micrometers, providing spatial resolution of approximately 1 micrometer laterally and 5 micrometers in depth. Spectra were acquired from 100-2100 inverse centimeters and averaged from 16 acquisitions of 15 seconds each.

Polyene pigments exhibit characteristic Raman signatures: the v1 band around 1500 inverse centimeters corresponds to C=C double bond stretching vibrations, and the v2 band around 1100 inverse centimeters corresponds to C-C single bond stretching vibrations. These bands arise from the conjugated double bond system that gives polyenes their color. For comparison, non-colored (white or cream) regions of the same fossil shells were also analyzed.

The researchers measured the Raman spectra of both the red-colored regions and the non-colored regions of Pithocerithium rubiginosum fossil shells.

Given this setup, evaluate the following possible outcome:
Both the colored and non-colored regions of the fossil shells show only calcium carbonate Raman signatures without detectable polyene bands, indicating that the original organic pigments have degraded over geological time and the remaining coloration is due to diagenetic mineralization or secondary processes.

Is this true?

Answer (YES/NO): NO